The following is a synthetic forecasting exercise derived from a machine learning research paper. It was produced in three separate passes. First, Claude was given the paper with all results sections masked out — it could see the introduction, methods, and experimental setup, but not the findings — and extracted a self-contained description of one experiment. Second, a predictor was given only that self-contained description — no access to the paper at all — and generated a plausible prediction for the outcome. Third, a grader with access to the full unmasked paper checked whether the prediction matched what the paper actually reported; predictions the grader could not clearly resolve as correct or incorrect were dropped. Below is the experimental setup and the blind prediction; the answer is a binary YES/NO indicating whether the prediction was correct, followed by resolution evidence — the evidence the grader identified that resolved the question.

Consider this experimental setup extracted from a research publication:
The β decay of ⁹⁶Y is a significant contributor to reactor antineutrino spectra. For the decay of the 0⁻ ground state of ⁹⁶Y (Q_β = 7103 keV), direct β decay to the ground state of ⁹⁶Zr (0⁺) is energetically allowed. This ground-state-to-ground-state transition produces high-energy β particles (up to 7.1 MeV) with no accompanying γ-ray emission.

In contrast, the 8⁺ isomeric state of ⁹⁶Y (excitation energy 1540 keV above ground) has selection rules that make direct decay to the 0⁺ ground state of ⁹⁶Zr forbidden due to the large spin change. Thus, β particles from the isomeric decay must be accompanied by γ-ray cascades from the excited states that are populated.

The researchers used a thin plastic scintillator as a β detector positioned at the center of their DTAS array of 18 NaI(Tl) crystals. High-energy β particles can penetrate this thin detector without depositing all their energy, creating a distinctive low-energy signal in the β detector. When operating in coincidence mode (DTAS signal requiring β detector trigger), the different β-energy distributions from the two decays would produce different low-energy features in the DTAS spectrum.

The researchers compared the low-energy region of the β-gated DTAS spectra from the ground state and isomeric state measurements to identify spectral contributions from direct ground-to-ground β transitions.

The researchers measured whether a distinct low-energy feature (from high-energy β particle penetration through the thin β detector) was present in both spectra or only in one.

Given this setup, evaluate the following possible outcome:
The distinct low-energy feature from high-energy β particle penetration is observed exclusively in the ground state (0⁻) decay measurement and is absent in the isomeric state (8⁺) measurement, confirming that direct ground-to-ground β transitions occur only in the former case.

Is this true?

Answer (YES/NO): YES